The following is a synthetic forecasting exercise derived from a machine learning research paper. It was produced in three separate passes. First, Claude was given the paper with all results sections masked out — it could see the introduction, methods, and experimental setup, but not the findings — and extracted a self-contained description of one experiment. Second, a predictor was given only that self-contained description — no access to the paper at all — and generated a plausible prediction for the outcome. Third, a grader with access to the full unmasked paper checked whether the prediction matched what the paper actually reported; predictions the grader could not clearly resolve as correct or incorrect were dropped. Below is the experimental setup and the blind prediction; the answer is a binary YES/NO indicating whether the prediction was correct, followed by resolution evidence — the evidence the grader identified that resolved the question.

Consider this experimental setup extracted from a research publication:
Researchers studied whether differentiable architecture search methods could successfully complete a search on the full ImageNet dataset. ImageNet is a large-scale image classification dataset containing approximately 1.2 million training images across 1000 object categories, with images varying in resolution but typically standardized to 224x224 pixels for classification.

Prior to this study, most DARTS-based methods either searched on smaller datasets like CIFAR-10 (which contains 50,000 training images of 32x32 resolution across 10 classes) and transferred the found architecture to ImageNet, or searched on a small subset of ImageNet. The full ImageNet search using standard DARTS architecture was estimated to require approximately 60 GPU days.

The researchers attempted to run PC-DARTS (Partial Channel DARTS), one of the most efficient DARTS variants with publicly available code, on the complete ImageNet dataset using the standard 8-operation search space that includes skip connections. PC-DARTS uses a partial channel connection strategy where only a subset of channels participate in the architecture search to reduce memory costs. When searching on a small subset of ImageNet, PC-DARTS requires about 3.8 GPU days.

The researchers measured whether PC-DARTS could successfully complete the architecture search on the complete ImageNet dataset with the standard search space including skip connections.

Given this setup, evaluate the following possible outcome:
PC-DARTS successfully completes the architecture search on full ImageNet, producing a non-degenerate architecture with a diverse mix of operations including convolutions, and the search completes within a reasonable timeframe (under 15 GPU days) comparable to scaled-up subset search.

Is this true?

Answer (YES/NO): NO